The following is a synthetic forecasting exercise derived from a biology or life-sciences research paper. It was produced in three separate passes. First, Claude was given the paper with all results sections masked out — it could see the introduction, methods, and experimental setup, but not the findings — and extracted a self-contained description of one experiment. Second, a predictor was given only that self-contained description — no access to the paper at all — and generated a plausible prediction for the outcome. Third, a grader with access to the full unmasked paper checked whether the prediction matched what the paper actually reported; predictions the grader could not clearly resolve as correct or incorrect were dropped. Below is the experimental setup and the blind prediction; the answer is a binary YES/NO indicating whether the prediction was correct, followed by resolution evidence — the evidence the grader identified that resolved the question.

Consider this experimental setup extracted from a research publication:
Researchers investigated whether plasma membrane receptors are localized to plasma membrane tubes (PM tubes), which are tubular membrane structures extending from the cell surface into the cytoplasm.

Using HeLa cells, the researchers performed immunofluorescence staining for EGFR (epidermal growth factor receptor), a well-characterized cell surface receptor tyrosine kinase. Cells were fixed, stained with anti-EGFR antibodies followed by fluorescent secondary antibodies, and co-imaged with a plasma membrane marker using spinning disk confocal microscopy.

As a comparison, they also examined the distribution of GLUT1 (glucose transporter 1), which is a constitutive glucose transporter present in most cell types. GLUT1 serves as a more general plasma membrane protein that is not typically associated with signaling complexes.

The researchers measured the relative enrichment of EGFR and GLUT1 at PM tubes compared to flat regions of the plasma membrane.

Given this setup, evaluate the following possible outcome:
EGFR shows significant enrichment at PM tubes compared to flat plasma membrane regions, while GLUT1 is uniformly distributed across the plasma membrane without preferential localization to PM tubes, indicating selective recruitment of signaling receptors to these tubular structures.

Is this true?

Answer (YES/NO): NO